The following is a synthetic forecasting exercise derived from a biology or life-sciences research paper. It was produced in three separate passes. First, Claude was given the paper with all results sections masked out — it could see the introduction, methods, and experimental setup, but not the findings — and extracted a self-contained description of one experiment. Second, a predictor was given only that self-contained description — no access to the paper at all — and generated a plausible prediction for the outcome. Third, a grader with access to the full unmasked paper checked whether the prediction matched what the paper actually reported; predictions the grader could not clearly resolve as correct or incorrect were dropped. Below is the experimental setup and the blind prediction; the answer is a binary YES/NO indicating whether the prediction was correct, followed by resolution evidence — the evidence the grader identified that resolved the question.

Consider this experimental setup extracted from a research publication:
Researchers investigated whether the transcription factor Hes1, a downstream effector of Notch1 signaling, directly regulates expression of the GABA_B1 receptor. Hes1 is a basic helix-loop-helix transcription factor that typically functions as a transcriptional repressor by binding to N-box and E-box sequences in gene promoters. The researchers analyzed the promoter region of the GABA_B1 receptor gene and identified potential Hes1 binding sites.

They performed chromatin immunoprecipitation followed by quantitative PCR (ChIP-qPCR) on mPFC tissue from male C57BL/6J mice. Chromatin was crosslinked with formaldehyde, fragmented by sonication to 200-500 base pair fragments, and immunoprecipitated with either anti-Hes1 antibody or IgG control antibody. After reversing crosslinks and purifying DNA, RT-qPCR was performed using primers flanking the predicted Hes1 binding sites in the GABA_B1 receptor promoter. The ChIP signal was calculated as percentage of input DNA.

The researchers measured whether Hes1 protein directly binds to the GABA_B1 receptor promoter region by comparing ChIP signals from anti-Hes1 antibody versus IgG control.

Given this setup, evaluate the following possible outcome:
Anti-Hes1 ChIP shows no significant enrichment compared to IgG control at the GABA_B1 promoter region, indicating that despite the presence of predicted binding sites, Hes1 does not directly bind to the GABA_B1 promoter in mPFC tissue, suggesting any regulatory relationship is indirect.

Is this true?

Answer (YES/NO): NO